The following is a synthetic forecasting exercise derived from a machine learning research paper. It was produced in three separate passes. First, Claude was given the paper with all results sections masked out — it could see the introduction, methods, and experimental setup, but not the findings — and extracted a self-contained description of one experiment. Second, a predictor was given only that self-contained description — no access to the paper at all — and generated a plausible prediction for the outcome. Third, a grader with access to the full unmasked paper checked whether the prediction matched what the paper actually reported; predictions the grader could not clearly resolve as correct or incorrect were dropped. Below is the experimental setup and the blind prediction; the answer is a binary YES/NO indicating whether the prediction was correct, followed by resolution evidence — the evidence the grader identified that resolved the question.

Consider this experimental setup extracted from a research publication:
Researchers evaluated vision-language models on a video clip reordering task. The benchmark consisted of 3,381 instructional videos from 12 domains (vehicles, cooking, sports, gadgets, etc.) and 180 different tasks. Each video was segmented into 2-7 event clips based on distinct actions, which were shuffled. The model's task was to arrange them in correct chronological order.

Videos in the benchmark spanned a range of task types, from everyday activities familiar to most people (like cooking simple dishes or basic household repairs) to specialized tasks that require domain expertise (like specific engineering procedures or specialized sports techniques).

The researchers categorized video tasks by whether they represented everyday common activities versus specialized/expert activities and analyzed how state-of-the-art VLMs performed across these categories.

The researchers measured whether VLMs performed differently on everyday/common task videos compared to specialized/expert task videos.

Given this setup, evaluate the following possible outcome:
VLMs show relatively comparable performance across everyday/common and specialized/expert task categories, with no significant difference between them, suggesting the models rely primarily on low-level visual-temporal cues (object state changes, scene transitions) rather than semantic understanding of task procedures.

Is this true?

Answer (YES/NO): NO